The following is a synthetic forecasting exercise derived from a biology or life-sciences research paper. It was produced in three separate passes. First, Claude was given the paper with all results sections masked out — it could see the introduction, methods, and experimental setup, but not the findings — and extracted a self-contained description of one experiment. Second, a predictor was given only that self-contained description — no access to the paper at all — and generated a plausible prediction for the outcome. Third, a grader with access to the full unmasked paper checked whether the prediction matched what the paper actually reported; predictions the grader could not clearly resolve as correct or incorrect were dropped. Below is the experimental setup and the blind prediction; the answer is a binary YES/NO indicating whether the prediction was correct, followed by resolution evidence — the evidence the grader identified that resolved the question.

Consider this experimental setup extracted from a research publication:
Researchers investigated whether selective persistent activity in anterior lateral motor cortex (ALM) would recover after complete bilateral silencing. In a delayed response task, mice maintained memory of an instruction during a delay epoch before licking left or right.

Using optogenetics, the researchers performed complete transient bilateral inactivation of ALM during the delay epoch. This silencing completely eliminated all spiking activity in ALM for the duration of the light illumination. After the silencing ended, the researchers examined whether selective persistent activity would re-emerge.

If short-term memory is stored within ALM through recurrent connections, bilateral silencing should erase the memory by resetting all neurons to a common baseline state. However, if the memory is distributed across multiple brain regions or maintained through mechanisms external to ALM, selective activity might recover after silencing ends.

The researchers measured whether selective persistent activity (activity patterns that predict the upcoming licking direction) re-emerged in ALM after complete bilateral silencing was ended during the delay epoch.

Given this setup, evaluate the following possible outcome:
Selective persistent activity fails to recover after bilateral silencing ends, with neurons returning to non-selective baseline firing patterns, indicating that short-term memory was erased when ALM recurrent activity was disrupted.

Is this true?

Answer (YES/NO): YES